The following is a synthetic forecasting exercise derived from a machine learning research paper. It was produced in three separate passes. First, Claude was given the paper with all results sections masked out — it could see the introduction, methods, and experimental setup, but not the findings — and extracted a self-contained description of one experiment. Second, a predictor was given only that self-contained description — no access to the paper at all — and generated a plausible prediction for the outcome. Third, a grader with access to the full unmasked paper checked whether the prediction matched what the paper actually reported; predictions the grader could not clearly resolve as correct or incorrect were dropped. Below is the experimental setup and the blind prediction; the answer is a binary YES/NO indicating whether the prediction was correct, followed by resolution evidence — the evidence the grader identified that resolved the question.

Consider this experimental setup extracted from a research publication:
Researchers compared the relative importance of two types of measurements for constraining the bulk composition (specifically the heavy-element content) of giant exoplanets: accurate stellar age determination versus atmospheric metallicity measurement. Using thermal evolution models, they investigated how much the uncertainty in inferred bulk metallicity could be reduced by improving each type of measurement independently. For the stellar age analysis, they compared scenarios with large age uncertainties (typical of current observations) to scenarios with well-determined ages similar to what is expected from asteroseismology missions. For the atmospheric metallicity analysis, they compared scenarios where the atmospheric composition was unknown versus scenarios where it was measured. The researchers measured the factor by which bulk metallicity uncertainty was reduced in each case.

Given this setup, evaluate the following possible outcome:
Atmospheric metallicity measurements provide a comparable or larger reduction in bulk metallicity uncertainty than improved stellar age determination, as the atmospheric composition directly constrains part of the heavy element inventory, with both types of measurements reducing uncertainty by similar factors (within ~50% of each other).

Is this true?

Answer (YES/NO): NO